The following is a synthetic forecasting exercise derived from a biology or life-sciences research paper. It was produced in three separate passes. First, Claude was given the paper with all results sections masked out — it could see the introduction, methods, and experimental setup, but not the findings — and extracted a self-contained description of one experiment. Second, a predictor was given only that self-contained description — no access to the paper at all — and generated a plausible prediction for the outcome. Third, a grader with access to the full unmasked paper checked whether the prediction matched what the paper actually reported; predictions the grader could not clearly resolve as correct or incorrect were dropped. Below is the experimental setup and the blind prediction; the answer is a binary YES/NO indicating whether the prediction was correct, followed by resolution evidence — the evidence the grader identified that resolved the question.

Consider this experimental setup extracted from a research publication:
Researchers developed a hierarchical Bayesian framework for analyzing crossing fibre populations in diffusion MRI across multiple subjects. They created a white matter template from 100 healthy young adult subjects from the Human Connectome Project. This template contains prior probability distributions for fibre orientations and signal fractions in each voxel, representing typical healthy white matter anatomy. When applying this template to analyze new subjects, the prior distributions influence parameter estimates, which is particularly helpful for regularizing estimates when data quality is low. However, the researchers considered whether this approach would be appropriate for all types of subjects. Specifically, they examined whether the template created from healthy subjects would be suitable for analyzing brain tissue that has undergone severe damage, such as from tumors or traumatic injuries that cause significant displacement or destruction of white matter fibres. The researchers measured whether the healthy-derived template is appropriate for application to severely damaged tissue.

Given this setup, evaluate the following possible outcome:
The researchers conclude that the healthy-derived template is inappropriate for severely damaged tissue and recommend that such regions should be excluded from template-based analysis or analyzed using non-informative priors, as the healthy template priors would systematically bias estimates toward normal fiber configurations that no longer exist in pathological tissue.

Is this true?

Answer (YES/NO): NO